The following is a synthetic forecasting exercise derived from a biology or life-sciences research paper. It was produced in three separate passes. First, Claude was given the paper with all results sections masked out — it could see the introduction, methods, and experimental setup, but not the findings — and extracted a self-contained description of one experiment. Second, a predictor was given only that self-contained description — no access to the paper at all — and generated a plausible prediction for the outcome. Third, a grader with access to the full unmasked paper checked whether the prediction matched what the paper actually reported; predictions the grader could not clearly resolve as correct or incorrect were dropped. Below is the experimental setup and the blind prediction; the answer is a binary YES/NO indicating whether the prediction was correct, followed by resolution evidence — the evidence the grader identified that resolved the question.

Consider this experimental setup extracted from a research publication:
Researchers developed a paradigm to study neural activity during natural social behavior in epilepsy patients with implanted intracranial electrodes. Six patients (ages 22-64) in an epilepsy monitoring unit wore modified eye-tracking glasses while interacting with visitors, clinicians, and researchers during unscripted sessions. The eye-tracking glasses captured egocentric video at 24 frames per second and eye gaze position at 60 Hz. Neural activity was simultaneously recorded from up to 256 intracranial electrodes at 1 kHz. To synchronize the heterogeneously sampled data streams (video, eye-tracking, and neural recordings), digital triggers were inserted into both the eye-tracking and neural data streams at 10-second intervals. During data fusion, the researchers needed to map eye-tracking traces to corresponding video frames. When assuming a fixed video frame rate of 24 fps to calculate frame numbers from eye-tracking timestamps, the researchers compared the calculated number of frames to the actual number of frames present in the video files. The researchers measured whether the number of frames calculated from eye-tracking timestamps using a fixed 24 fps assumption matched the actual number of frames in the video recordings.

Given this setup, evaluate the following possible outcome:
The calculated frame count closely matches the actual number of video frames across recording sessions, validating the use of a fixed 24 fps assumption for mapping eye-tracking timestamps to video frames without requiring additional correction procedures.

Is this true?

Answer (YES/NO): NO